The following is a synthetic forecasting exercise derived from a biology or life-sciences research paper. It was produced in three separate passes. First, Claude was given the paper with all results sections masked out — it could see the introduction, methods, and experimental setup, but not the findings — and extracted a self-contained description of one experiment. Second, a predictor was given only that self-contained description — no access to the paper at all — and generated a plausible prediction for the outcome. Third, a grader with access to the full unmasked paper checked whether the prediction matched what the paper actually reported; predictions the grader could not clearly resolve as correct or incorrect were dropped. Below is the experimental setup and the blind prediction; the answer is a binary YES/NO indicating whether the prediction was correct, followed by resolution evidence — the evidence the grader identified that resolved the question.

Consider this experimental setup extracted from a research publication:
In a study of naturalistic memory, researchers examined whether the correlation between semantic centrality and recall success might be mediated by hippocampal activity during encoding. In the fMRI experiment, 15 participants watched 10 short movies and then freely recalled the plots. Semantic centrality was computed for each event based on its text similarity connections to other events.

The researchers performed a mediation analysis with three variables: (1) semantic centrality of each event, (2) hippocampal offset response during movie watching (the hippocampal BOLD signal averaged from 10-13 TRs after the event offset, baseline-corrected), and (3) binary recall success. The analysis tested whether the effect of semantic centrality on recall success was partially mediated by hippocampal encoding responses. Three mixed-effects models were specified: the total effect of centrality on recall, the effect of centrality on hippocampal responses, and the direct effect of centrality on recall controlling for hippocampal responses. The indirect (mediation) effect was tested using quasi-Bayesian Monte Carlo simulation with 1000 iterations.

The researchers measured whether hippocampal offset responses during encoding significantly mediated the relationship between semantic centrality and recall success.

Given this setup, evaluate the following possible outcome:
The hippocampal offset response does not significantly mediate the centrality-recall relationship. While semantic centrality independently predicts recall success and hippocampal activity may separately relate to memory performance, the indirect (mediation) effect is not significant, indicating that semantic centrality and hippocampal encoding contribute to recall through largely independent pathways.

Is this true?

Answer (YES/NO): NO